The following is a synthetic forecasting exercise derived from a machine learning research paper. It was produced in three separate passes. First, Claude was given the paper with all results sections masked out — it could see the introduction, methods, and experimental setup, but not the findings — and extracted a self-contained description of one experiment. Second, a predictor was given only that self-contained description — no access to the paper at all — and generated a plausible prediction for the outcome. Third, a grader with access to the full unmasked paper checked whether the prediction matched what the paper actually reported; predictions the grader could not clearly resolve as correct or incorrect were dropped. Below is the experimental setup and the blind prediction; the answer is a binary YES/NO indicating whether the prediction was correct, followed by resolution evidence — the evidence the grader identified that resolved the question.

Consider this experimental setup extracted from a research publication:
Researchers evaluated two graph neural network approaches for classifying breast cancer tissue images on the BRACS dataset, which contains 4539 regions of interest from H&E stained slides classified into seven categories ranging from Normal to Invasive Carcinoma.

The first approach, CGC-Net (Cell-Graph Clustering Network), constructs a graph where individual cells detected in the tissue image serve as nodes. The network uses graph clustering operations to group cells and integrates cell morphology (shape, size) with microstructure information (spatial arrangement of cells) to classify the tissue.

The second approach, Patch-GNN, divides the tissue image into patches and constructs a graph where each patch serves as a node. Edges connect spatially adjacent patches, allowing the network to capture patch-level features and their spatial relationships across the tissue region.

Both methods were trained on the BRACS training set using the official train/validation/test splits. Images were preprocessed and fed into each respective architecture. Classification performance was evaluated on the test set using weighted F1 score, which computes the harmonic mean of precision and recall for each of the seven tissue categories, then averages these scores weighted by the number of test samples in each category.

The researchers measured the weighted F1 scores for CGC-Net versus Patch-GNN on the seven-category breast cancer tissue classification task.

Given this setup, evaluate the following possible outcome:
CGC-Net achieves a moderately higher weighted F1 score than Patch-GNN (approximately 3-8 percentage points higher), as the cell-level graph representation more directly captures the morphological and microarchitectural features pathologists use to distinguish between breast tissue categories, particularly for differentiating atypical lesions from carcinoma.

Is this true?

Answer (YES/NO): NO